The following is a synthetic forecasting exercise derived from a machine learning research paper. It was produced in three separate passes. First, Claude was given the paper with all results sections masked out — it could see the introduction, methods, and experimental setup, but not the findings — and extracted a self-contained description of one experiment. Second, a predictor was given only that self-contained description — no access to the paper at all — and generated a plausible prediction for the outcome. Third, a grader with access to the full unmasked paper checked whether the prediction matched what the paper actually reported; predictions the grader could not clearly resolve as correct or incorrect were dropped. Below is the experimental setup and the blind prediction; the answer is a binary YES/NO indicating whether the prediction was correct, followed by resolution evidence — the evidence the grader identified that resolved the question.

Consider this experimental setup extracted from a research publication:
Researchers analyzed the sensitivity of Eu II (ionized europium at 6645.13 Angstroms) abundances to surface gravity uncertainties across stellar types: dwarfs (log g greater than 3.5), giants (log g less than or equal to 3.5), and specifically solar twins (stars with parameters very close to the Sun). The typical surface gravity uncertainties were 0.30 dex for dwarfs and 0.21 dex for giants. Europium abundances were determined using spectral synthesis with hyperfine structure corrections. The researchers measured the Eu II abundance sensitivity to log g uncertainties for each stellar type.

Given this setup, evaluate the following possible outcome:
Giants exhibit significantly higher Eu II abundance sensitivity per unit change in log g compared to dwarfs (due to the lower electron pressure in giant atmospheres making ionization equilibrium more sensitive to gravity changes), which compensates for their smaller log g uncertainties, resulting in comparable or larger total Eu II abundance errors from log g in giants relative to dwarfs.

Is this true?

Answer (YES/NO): YES